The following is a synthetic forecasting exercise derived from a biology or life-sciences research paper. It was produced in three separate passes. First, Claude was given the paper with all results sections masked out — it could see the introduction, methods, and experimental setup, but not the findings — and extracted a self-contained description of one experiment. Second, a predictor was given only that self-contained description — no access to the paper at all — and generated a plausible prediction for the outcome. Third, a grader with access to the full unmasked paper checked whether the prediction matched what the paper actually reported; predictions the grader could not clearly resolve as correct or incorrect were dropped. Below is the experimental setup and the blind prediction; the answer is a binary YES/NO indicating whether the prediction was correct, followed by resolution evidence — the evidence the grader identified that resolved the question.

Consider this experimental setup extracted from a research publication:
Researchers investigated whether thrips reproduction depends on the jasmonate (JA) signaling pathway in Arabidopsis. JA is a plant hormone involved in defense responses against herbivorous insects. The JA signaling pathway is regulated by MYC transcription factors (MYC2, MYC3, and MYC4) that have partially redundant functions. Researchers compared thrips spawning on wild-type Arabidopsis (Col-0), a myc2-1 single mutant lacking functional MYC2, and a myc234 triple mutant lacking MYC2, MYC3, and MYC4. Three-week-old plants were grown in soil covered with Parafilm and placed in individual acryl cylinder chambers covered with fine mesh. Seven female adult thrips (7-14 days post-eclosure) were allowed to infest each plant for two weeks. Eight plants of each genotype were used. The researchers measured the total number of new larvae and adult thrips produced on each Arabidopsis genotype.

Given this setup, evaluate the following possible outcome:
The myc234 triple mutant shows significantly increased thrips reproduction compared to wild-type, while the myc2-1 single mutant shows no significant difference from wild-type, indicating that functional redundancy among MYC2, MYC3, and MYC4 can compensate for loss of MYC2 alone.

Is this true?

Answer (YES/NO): NO